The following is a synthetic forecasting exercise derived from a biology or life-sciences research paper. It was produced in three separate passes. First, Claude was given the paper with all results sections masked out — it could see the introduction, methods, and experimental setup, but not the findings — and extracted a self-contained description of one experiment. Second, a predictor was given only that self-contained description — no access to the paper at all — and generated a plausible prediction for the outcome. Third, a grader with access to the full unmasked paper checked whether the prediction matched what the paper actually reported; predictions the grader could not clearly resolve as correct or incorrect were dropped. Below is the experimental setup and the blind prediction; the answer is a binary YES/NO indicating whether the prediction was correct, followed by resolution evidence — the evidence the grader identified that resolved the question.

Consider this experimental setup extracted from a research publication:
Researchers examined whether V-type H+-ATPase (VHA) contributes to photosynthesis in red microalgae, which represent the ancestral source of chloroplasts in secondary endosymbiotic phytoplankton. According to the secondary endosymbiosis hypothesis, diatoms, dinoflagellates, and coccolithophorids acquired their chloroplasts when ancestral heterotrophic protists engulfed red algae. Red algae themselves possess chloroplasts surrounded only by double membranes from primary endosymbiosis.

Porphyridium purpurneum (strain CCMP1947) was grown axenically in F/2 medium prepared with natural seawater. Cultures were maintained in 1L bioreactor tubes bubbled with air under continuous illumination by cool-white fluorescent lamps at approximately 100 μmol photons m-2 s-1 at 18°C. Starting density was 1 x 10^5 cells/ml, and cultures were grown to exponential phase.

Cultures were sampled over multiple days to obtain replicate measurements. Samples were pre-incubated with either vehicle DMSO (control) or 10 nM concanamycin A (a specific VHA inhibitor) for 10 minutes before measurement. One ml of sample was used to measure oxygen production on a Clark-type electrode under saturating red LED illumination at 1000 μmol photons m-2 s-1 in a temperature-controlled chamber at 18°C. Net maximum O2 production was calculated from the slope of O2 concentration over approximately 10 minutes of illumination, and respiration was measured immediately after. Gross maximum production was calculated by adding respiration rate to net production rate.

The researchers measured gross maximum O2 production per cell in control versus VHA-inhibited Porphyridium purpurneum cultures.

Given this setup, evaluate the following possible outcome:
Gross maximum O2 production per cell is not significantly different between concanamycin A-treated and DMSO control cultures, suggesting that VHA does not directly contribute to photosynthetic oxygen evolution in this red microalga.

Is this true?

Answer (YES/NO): YES